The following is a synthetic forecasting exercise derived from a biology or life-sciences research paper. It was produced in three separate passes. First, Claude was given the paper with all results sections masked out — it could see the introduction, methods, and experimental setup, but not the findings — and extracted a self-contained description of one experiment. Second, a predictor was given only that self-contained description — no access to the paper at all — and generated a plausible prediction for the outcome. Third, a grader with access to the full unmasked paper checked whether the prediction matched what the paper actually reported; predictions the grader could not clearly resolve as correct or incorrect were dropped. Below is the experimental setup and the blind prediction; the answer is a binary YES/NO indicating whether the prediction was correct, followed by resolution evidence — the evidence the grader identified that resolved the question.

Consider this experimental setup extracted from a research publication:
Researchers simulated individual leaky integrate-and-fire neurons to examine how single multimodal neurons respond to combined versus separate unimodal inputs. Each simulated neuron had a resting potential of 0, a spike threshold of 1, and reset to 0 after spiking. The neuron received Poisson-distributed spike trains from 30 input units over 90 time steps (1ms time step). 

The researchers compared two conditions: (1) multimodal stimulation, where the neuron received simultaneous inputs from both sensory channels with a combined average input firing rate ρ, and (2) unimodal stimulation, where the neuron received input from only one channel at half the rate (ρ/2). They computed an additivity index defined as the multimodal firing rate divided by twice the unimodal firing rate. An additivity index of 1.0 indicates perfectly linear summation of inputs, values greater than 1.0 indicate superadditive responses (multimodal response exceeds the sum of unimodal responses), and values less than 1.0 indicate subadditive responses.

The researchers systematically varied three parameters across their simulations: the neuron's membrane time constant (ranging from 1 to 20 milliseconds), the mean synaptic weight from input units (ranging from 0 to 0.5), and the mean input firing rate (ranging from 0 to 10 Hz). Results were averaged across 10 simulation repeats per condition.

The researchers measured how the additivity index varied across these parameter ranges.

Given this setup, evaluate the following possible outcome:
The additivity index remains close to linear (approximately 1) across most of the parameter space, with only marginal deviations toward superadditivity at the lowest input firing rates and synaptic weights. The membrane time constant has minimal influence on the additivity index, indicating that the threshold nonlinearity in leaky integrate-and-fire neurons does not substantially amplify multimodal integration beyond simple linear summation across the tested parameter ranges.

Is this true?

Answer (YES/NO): NO